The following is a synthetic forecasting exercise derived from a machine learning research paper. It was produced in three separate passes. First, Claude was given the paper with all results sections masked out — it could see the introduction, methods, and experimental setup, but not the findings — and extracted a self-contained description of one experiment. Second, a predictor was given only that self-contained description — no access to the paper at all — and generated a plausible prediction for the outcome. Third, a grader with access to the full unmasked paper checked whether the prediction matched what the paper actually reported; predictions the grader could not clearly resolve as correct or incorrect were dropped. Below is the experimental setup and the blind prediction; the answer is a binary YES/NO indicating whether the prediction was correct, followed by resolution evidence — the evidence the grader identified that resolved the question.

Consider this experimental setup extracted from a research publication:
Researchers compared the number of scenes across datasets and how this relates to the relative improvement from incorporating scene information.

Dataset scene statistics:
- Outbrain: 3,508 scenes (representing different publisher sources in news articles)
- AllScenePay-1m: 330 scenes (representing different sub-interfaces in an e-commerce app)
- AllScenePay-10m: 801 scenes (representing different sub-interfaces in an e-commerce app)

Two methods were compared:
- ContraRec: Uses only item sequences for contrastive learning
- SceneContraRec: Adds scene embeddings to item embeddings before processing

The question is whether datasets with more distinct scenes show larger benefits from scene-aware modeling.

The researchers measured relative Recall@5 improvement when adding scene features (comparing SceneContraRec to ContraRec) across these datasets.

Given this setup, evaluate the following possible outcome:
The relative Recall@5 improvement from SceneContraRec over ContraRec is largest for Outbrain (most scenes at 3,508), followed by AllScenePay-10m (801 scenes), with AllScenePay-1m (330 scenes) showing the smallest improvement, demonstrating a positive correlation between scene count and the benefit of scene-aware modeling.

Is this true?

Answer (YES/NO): YES